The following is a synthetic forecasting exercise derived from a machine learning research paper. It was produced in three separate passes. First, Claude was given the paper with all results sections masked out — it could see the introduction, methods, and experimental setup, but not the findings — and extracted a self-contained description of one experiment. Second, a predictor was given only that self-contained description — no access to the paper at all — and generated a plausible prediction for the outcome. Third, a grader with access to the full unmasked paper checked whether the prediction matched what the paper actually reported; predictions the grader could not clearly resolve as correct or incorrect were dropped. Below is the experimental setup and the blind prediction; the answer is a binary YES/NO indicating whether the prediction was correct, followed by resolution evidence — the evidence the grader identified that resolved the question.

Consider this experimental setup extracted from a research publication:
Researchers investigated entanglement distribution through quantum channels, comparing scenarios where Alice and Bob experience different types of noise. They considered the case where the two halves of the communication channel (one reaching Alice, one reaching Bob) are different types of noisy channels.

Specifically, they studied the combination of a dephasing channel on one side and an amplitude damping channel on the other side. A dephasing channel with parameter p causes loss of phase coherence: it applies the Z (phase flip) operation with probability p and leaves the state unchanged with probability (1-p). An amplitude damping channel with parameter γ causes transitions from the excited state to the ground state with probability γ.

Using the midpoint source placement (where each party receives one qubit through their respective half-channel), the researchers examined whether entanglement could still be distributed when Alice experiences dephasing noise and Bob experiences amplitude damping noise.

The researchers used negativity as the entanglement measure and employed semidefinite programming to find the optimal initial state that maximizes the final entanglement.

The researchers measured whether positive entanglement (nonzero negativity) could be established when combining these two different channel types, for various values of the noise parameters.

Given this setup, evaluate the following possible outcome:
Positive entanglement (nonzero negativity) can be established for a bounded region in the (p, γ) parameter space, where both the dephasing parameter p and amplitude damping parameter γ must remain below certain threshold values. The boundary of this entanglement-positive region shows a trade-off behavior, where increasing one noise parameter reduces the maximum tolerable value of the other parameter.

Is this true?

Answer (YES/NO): NO